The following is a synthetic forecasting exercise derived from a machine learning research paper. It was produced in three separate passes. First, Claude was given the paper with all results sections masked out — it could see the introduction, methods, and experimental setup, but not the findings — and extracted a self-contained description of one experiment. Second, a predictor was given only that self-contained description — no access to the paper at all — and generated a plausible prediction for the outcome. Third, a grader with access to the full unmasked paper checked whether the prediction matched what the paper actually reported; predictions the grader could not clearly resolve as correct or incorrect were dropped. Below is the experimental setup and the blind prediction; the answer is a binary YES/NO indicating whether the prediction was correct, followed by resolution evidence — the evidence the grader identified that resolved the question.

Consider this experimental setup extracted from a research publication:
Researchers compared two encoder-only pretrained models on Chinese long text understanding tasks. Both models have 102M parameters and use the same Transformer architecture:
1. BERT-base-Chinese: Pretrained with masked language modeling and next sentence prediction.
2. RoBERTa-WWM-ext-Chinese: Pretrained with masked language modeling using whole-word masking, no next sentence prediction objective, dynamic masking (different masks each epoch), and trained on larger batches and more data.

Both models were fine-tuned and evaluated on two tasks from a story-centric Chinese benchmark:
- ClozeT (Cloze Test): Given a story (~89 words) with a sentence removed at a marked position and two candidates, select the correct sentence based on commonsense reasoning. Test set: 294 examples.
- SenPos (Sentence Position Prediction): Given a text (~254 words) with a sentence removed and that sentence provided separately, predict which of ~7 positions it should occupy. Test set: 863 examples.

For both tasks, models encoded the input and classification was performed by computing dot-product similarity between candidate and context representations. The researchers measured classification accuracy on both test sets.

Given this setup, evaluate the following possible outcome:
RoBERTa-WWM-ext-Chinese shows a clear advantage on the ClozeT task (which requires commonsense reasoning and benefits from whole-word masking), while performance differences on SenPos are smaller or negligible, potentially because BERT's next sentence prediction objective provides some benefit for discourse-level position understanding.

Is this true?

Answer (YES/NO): NO